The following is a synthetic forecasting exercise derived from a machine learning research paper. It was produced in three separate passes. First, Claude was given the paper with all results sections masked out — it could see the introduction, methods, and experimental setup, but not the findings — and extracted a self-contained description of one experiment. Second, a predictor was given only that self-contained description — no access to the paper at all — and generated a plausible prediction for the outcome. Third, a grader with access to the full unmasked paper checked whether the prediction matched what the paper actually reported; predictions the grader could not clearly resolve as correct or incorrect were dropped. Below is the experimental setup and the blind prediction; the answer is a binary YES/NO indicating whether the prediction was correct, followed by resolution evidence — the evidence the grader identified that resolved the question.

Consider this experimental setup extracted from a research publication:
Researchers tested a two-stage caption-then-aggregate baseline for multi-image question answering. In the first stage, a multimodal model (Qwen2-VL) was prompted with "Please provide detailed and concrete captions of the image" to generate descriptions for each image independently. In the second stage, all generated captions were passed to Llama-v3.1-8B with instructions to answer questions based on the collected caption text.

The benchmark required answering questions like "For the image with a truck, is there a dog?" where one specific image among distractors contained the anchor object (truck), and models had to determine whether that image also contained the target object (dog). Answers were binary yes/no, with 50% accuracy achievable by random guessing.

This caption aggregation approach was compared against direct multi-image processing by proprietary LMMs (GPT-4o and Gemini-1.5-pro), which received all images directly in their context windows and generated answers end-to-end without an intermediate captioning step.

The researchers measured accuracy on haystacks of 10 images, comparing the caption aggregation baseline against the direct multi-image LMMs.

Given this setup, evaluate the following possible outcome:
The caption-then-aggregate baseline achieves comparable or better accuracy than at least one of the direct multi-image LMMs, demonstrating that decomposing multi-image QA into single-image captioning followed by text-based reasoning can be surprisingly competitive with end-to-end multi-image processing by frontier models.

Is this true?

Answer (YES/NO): NO